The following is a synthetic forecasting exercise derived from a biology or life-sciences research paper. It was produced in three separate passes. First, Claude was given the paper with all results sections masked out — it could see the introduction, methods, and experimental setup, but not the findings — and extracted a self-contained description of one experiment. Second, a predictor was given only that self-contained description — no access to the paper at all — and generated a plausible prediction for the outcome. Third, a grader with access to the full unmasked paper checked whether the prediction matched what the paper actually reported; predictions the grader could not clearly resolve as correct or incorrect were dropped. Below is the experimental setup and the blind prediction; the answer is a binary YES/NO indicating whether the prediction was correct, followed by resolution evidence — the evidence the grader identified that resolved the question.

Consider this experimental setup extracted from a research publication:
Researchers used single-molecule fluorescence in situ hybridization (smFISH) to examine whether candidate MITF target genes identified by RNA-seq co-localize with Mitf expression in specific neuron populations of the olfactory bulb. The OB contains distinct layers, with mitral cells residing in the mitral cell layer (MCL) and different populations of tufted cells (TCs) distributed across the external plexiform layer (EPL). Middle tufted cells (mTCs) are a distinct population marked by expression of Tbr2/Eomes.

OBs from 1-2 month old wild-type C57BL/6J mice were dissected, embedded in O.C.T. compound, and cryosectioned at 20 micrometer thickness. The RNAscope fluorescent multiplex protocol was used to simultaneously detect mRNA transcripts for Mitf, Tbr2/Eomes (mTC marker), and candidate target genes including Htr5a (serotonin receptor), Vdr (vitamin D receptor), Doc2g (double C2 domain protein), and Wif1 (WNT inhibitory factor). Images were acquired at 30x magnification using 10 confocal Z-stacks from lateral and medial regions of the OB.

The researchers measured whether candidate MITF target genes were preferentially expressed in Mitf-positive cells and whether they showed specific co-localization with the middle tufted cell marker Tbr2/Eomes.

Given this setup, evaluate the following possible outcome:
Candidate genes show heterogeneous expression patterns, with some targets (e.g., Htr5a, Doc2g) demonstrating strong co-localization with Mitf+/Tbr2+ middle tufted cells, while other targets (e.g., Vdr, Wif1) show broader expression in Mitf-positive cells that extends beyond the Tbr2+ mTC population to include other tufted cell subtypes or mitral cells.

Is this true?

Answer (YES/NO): NO